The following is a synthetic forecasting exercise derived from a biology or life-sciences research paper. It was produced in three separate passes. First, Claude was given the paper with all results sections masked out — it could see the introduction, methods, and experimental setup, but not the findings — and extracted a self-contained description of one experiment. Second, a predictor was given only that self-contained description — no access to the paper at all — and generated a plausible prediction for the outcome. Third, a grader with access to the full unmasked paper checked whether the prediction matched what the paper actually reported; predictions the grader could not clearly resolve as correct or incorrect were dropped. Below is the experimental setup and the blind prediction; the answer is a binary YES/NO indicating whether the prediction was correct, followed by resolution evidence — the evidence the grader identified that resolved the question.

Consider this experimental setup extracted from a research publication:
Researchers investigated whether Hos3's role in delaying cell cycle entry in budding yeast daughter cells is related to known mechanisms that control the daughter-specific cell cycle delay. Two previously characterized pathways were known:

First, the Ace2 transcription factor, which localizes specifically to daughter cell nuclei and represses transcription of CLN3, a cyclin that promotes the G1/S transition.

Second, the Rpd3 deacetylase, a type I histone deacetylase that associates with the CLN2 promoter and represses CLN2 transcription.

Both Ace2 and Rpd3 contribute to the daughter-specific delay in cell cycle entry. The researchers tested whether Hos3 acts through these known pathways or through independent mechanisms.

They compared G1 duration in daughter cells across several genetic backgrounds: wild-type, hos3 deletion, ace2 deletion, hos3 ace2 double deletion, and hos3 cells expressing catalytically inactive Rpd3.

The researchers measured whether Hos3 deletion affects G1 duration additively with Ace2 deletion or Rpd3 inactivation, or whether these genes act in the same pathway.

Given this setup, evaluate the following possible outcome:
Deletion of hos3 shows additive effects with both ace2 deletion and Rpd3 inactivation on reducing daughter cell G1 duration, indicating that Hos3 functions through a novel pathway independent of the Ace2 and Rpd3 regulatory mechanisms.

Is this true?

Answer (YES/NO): NO